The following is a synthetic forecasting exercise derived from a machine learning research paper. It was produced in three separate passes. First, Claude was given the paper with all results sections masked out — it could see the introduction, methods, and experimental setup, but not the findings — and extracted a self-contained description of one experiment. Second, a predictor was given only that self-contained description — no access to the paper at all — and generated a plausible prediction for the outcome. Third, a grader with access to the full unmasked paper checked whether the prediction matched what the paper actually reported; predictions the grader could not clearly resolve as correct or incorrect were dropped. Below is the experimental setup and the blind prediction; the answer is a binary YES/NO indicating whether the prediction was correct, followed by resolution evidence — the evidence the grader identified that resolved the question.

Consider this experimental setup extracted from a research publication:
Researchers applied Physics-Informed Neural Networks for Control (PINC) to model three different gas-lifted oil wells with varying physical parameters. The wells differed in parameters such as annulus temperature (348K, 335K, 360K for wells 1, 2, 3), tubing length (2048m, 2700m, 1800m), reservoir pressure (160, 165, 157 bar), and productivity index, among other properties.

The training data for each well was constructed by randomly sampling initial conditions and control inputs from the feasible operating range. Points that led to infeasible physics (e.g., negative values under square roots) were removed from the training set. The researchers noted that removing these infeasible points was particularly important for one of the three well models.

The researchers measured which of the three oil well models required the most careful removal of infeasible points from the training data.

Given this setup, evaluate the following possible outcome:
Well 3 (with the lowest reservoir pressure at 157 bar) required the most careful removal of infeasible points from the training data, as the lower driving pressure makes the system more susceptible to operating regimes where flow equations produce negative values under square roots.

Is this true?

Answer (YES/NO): NO